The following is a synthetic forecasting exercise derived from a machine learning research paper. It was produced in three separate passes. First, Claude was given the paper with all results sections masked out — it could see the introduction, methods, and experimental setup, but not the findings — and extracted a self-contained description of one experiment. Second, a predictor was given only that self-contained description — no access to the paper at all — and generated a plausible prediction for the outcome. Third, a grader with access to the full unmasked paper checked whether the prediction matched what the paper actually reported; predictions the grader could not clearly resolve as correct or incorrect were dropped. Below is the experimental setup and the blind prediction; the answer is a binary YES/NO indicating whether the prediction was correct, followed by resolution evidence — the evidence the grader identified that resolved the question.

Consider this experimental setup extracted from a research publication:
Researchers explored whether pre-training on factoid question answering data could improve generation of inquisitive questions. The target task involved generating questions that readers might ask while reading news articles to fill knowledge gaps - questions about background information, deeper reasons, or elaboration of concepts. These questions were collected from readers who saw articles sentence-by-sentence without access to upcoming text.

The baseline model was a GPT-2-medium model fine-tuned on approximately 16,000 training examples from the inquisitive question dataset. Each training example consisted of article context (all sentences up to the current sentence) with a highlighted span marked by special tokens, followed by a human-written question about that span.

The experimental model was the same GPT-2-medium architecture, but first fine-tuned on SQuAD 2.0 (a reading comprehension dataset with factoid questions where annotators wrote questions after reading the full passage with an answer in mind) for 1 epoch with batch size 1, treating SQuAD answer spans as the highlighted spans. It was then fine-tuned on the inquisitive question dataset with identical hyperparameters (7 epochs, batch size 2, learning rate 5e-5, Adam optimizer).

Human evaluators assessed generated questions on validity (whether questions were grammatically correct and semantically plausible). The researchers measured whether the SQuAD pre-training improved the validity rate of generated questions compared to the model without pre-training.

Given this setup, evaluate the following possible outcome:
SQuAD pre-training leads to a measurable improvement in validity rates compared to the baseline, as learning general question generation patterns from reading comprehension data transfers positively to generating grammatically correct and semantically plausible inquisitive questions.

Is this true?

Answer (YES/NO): NO